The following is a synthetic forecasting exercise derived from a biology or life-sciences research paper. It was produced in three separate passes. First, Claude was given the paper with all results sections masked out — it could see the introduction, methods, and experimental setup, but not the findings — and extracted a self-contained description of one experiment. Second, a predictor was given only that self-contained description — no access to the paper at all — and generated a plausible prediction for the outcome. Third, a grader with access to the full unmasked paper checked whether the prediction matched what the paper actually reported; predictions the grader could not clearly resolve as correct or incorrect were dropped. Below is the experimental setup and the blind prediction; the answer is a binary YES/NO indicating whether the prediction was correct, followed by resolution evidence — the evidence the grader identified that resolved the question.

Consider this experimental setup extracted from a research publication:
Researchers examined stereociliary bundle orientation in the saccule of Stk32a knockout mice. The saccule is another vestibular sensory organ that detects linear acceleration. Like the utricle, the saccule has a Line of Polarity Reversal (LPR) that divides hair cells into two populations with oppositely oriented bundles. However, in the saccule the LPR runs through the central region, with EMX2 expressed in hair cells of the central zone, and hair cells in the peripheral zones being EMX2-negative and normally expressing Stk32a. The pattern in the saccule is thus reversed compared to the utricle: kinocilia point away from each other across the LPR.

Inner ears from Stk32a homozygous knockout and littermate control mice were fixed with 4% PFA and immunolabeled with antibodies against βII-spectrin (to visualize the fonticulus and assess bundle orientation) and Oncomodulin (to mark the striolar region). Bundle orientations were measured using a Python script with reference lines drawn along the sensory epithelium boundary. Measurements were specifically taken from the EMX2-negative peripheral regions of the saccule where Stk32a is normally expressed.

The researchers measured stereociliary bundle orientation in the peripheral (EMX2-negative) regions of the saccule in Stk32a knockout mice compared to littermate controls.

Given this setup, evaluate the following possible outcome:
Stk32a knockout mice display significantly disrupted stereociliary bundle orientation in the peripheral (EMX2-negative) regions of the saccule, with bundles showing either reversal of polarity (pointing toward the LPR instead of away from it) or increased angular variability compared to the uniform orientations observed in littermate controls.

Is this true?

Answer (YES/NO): YES